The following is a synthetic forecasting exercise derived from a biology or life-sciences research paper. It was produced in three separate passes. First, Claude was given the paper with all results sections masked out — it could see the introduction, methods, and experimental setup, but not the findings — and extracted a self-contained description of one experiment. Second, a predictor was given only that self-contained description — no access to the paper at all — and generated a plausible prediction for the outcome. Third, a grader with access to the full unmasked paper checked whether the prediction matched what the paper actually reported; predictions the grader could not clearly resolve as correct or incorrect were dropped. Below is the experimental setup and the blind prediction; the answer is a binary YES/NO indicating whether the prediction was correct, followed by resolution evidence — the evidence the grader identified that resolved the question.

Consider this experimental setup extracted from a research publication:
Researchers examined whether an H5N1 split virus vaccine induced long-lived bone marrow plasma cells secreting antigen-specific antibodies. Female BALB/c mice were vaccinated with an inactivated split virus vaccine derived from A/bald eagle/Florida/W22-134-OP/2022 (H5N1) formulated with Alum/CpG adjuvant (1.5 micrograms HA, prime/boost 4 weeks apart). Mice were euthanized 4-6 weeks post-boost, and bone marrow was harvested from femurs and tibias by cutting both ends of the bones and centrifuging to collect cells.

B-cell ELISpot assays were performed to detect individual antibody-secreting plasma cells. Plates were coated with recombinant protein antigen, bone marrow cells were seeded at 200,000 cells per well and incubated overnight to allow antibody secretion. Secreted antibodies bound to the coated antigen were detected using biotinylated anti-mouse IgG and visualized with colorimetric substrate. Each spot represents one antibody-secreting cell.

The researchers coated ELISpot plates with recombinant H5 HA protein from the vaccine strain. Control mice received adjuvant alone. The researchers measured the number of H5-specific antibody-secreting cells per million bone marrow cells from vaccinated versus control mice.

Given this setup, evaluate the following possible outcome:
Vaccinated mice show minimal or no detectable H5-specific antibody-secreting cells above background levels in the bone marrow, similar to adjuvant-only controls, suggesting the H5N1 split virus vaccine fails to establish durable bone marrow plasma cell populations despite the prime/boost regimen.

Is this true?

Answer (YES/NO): NO